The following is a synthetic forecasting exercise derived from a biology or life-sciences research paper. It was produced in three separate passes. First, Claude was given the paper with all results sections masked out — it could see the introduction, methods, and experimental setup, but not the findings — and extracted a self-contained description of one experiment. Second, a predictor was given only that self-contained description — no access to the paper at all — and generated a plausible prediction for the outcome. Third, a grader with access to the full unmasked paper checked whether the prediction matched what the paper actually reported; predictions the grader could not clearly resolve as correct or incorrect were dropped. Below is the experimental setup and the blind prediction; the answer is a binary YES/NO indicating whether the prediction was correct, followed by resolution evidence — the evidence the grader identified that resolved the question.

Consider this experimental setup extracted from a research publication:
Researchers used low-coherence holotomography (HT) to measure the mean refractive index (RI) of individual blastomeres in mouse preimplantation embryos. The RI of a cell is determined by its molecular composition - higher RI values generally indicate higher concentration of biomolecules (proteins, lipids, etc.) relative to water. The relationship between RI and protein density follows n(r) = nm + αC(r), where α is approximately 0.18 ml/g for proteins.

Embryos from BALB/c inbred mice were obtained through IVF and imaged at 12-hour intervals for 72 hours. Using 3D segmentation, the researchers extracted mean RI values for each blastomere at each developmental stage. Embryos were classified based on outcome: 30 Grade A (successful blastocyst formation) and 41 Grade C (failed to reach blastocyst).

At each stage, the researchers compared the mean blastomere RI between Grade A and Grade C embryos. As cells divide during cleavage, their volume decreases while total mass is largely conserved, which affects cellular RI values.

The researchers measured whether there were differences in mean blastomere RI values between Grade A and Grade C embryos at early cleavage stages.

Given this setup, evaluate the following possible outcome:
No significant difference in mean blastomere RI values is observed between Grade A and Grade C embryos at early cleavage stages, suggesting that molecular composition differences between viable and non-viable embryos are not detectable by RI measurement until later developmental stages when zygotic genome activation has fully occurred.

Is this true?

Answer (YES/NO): NO